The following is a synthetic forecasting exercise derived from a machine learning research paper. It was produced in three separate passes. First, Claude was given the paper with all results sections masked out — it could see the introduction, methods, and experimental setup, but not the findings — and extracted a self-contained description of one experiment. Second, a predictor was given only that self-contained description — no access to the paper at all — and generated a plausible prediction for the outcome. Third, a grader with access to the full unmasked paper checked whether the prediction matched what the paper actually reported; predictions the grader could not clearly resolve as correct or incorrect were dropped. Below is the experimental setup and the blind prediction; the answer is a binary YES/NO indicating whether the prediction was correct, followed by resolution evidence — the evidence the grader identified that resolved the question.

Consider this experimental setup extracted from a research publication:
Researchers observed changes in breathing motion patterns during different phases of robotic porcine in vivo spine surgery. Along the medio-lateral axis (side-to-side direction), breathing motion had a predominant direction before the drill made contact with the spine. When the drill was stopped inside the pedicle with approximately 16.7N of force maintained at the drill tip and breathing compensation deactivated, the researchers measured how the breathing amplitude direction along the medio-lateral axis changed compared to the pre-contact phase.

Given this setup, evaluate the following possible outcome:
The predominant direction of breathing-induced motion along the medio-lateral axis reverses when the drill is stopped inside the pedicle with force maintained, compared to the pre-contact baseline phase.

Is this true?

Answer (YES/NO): YES